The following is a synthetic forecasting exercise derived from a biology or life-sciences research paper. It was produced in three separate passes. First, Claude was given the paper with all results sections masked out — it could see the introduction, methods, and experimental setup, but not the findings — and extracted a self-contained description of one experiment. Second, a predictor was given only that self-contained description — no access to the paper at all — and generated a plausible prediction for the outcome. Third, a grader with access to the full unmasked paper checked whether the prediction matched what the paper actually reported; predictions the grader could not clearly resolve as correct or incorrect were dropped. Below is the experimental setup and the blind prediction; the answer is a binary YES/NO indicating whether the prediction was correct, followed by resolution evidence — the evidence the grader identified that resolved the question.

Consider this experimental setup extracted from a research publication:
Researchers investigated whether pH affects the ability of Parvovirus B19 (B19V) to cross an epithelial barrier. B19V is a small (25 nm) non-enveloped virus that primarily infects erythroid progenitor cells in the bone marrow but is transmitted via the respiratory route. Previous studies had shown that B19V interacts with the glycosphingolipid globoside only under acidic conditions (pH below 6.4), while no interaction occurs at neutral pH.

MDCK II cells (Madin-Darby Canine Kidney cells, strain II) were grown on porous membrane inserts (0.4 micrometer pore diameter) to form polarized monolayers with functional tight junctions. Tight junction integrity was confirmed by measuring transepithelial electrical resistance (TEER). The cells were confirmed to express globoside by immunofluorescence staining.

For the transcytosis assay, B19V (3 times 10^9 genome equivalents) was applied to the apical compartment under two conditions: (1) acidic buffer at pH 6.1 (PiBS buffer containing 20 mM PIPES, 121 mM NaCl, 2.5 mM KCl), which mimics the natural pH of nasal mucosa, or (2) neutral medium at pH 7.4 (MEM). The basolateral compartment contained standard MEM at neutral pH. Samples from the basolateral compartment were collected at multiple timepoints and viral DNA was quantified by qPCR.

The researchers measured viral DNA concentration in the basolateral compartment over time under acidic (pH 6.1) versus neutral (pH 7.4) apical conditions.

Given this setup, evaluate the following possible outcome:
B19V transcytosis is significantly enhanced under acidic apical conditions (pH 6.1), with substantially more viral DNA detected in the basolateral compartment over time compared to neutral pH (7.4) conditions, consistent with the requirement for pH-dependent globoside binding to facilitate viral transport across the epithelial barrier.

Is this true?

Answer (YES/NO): YES